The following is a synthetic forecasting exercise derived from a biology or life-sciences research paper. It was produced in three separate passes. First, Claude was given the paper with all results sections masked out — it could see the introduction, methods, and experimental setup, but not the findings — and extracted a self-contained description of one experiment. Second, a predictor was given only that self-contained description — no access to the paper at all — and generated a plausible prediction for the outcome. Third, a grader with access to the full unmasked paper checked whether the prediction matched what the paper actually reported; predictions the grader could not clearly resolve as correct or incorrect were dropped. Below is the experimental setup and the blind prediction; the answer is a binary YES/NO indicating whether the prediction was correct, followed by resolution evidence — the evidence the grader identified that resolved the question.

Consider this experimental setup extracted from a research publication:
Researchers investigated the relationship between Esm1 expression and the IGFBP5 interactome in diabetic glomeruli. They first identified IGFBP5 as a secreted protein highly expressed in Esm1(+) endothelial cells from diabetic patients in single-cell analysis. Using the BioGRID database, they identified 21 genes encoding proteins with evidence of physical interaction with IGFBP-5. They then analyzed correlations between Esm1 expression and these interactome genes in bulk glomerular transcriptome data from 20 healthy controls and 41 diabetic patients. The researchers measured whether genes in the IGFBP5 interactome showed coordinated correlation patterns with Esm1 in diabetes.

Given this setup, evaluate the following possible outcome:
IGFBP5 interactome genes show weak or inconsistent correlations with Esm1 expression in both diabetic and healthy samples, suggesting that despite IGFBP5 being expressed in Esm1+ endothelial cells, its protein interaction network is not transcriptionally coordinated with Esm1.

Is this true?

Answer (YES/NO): NO